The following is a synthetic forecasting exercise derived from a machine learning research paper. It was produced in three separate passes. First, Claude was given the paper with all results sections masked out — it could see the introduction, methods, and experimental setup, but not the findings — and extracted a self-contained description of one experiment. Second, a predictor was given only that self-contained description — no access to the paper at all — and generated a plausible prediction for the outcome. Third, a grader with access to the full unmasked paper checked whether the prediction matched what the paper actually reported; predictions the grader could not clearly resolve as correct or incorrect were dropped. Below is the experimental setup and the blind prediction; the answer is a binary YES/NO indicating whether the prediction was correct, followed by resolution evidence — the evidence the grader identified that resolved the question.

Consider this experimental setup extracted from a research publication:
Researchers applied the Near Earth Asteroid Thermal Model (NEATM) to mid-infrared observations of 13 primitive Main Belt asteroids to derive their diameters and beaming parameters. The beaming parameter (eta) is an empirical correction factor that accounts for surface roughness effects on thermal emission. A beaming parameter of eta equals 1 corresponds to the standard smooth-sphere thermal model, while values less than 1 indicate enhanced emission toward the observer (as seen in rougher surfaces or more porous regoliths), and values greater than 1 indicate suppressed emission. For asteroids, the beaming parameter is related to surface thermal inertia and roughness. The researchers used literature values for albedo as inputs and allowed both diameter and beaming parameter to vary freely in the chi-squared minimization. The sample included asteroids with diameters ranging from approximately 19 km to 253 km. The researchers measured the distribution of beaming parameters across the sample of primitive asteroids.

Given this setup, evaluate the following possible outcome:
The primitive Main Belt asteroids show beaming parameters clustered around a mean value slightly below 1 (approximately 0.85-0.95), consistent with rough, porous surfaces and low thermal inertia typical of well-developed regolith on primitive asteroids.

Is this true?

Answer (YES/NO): YES